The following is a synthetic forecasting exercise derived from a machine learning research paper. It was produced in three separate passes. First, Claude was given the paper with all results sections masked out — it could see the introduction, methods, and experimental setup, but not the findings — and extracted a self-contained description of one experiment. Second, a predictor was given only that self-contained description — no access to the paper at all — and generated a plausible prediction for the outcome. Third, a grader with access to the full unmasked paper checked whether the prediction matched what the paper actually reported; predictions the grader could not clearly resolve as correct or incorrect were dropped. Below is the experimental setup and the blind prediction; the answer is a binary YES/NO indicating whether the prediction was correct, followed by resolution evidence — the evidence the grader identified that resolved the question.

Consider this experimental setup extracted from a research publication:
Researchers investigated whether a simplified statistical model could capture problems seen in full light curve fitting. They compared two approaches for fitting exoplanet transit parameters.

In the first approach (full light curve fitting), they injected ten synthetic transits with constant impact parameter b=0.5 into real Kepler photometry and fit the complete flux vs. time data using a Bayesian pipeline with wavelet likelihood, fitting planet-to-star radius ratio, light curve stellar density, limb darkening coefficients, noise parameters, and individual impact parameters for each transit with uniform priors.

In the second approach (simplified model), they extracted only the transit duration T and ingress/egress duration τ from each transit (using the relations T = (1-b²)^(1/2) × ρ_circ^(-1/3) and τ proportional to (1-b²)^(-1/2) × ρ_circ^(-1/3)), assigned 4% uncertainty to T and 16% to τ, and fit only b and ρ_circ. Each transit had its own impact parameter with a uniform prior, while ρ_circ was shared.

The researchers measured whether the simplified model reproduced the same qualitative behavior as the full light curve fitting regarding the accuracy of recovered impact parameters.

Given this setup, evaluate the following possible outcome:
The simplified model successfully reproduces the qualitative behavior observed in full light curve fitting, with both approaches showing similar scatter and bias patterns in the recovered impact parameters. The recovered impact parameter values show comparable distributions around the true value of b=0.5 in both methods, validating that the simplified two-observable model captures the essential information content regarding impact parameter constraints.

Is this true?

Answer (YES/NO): NO